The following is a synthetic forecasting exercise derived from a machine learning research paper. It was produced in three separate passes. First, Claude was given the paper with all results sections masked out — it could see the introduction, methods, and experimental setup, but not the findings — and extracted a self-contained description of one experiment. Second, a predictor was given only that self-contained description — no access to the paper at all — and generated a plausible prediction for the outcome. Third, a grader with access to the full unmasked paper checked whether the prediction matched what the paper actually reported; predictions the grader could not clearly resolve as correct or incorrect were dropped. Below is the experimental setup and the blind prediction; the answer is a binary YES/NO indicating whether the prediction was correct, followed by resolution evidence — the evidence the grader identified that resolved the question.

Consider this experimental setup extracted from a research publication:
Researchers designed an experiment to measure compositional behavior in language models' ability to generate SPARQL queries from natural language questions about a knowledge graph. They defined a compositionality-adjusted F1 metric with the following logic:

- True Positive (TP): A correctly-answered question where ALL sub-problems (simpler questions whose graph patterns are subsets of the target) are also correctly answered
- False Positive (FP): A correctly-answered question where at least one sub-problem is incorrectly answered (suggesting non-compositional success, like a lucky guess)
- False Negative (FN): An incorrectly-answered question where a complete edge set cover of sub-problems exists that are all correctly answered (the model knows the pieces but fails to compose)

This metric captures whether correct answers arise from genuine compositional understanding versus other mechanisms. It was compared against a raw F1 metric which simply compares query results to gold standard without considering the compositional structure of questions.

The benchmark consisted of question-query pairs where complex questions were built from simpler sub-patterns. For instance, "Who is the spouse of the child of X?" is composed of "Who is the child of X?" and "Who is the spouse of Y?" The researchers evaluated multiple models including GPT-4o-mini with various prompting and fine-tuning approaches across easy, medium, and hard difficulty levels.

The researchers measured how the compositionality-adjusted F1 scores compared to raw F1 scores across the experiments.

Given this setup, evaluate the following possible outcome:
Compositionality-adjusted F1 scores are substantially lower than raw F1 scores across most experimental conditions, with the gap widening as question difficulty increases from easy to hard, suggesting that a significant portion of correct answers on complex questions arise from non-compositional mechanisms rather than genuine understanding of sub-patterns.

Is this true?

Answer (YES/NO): NO